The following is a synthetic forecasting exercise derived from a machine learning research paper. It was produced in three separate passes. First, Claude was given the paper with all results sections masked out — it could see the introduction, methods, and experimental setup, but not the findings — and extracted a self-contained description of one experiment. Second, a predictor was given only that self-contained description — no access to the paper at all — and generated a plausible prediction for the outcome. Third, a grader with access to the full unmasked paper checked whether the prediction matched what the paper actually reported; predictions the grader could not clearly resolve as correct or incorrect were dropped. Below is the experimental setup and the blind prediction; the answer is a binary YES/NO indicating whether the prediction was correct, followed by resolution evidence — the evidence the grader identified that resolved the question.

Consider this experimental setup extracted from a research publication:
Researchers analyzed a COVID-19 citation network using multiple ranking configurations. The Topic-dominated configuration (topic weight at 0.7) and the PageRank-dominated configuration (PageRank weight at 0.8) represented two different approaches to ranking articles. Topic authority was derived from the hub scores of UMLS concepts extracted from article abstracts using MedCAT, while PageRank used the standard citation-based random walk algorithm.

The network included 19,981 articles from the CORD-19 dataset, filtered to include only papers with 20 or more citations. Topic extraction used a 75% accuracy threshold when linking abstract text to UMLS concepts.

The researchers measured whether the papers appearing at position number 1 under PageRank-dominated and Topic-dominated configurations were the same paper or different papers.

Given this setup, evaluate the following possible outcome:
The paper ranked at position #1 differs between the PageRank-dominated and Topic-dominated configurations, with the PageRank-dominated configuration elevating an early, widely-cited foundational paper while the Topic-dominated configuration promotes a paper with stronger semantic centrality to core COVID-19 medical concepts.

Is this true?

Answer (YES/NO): YES